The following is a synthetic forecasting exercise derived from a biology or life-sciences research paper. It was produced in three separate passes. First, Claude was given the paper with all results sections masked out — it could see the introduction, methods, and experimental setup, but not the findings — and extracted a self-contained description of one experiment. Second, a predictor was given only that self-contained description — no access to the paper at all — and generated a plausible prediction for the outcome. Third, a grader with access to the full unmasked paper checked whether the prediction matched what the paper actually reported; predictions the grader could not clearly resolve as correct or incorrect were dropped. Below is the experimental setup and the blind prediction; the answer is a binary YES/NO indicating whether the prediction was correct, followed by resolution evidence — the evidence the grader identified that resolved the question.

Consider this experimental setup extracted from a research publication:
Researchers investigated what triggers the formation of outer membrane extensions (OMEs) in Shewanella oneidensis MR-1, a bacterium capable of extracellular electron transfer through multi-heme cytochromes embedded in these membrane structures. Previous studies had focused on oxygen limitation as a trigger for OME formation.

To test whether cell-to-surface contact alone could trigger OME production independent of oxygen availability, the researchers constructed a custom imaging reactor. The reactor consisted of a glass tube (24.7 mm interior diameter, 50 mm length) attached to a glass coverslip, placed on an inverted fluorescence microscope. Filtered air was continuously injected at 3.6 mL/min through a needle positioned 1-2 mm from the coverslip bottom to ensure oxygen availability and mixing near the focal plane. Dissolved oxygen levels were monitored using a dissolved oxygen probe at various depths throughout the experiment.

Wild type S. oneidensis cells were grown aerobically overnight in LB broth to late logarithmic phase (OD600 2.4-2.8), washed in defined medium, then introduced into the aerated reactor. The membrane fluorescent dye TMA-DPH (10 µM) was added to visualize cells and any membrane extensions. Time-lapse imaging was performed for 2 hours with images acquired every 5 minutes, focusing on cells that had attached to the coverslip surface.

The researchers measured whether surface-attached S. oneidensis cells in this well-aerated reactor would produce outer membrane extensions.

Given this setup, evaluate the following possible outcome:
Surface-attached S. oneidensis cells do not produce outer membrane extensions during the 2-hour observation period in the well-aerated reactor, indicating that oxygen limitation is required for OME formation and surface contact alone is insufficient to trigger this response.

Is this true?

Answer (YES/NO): NO